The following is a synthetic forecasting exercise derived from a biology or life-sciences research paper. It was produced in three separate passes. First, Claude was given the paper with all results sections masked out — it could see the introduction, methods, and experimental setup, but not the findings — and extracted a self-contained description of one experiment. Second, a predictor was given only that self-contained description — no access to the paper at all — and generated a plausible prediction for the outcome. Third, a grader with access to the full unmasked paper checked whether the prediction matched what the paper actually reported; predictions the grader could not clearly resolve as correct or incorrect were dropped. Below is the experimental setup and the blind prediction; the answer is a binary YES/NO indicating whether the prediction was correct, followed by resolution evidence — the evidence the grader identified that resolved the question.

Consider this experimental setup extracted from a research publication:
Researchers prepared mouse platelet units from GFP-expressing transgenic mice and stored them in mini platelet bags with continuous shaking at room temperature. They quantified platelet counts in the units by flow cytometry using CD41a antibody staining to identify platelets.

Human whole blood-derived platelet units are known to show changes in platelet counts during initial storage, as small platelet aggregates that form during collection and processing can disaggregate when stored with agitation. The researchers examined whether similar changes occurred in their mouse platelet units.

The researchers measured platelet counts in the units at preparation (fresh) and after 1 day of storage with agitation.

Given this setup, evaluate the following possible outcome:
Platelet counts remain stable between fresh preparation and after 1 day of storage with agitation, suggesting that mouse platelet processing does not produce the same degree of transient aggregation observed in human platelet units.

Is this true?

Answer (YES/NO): NO